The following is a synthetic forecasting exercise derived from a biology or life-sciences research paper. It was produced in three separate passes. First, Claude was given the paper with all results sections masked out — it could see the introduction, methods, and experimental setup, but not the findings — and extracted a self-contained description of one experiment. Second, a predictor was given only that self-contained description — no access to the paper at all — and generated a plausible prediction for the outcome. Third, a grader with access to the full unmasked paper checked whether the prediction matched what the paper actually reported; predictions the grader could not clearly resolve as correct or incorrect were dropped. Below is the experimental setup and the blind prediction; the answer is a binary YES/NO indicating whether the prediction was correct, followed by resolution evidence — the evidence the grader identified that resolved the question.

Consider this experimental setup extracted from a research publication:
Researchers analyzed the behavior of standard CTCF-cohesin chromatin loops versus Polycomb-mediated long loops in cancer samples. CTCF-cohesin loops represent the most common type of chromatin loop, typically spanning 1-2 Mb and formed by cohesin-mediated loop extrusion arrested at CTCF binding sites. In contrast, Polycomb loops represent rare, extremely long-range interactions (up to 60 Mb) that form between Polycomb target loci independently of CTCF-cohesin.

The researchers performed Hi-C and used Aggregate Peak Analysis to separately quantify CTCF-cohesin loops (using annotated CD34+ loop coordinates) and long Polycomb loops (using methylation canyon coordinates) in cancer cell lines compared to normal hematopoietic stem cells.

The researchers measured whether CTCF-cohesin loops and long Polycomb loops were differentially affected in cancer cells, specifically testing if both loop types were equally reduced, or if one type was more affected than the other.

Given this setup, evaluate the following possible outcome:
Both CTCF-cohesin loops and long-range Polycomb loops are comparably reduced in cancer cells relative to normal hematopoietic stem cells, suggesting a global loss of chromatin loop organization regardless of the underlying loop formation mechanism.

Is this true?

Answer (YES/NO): NO